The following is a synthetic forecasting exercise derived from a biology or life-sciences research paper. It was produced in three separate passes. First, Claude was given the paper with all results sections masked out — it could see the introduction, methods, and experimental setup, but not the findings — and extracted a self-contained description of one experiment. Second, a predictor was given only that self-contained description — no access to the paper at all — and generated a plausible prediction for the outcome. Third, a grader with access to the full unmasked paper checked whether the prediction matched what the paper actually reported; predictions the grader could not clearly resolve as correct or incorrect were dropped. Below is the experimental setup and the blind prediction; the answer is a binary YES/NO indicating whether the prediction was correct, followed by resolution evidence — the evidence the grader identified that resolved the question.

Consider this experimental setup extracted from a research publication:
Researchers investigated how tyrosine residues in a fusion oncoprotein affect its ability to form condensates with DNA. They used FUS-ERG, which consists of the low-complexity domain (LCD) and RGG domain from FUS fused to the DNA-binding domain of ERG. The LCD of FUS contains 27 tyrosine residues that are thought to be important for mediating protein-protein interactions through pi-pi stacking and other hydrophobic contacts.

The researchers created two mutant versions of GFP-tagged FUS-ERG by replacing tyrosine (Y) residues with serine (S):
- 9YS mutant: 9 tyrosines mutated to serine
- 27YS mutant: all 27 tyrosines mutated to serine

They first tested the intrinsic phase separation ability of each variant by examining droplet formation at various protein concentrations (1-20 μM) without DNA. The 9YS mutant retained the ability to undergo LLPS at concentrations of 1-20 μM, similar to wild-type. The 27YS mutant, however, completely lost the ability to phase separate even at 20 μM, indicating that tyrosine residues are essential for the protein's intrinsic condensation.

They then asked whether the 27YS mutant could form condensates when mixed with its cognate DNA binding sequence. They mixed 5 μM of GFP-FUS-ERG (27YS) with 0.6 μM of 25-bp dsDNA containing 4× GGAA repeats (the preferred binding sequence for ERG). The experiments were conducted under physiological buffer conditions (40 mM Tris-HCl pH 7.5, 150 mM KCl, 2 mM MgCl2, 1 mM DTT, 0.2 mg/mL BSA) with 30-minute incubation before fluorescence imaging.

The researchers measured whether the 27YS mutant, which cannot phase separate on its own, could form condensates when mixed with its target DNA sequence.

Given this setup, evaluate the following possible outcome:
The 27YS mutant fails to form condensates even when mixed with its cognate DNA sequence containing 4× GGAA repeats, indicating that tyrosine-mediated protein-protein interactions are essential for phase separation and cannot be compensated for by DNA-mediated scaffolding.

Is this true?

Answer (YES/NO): YES